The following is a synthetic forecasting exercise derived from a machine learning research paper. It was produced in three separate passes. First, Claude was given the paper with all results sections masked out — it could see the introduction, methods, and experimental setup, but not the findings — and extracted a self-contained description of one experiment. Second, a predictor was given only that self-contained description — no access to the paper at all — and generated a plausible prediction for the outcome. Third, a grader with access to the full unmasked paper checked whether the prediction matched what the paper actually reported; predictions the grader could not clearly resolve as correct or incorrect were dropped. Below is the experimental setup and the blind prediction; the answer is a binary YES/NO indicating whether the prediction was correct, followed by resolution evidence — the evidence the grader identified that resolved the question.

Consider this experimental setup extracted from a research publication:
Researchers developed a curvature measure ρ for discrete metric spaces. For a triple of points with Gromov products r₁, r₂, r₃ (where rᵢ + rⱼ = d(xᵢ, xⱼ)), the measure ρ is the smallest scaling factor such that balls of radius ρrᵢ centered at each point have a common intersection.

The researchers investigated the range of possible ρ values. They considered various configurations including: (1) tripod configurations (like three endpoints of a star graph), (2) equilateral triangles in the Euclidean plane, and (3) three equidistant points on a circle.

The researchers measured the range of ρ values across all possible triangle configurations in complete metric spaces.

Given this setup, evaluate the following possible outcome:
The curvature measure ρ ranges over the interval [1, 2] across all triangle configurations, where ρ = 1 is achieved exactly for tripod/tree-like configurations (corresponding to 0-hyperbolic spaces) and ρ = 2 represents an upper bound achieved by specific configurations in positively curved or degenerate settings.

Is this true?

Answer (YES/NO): YES